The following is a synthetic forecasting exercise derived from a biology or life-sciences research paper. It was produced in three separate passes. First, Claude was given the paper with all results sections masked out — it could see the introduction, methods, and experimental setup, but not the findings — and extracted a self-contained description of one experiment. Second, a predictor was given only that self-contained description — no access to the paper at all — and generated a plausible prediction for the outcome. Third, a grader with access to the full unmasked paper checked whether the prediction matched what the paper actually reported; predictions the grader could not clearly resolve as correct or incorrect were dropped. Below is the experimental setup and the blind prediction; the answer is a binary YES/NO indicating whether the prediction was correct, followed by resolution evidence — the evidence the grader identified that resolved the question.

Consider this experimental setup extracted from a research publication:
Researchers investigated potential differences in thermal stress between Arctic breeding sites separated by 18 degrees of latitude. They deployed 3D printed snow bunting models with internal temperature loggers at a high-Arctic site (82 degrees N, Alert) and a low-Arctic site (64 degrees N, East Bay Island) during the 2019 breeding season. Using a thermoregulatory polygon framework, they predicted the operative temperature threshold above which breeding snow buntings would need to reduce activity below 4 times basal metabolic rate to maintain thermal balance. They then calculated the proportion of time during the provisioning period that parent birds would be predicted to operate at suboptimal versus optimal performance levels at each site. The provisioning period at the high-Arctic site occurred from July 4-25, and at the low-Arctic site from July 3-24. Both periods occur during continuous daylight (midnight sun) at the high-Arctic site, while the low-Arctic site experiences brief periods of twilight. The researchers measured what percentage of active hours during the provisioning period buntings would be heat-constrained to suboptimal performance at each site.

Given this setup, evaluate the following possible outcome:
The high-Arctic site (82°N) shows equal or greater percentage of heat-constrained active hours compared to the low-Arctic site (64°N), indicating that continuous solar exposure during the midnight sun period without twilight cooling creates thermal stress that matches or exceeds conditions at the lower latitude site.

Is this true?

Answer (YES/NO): YES